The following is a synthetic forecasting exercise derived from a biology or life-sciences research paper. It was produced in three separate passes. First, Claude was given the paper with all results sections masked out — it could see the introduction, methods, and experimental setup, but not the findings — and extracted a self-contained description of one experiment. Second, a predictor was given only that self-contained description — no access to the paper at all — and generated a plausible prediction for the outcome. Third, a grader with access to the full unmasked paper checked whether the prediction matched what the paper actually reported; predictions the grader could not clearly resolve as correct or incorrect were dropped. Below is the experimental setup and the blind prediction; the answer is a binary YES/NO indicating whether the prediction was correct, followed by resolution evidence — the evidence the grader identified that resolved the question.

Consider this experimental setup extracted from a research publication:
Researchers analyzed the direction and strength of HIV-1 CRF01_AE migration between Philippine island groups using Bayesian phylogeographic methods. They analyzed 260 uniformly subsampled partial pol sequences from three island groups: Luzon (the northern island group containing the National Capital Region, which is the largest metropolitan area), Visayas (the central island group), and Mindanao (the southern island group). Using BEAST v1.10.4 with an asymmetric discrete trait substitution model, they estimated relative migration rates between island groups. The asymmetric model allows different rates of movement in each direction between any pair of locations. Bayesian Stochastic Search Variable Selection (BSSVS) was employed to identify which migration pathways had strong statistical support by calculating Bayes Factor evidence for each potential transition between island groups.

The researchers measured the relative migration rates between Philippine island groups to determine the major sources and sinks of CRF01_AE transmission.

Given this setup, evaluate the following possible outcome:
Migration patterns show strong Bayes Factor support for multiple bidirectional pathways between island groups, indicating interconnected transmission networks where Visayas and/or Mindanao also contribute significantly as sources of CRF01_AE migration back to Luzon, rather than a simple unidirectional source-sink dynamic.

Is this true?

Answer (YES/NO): NO